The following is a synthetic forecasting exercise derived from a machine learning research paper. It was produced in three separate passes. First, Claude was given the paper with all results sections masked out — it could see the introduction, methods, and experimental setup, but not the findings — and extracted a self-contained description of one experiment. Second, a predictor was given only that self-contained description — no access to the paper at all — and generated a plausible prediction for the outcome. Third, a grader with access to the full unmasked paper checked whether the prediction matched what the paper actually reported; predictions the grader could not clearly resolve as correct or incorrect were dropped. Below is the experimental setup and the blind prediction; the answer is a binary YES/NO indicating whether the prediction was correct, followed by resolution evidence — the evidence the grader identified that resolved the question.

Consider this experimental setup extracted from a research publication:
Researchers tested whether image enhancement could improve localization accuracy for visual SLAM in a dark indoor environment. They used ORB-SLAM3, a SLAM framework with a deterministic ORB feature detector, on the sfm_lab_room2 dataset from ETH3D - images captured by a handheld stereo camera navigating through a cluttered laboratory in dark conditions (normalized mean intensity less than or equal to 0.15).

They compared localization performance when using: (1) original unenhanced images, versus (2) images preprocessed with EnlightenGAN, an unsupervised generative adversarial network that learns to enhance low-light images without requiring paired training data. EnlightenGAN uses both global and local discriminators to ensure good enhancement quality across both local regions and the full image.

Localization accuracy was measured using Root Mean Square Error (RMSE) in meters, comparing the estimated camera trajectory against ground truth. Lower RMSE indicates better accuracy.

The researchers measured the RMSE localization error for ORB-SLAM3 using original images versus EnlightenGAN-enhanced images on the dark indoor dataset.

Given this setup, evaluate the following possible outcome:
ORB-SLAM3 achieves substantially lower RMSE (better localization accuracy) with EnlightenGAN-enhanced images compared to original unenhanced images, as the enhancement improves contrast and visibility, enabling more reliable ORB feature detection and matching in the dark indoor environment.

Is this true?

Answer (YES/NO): YES